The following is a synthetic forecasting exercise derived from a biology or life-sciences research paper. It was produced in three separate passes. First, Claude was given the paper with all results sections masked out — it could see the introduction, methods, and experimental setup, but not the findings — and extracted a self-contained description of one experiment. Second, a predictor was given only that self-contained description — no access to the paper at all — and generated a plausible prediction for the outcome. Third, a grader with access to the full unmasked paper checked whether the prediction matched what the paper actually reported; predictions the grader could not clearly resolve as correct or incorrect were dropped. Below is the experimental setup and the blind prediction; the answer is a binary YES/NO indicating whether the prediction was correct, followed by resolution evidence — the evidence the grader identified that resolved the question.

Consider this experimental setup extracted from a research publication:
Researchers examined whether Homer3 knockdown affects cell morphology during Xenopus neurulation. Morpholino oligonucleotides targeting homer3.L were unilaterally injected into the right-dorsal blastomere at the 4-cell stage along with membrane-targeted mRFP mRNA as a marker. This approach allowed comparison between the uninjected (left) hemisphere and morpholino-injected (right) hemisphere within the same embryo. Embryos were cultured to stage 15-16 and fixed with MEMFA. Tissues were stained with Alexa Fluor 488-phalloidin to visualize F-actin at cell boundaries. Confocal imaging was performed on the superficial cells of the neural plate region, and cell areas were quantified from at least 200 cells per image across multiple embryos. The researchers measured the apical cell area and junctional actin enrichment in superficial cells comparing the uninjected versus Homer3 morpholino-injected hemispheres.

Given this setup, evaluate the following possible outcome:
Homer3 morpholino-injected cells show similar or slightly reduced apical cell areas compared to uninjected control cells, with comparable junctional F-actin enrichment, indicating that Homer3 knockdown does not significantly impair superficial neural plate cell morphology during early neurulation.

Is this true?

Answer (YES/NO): NO